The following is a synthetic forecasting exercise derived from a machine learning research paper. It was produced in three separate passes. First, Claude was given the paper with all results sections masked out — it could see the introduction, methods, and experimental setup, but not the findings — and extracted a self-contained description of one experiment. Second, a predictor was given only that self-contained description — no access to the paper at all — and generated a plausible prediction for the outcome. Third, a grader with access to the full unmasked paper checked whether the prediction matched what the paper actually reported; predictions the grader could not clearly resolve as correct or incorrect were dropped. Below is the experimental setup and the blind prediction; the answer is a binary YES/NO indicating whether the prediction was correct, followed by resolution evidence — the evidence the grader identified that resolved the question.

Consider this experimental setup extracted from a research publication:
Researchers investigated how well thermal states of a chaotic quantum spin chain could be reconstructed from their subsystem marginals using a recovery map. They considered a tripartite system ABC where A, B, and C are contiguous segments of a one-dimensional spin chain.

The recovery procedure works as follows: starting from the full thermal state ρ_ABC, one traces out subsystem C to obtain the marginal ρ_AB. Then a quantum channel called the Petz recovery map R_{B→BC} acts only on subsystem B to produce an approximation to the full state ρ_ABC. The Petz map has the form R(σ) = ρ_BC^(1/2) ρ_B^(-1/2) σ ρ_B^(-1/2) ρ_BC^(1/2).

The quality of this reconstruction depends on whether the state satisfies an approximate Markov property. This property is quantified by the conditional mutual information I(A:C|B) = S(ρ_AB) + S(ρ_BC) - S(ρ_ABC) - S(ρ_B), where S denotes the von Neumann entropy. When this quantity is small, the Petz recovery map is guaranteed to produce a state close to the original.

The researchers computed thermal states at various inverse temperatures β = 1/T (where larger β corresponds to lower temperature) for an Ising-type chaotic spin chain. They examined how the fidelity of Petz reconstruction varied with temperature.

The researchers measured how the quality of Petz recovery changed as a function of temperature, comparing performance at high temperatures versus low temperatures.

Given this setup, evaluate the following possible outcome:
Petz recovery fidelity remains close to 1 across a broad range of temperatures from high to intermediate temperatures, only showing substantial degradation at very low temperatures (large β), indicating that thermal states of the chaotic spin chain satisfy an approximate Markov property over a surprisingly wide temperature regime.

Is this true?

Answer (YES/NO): NO